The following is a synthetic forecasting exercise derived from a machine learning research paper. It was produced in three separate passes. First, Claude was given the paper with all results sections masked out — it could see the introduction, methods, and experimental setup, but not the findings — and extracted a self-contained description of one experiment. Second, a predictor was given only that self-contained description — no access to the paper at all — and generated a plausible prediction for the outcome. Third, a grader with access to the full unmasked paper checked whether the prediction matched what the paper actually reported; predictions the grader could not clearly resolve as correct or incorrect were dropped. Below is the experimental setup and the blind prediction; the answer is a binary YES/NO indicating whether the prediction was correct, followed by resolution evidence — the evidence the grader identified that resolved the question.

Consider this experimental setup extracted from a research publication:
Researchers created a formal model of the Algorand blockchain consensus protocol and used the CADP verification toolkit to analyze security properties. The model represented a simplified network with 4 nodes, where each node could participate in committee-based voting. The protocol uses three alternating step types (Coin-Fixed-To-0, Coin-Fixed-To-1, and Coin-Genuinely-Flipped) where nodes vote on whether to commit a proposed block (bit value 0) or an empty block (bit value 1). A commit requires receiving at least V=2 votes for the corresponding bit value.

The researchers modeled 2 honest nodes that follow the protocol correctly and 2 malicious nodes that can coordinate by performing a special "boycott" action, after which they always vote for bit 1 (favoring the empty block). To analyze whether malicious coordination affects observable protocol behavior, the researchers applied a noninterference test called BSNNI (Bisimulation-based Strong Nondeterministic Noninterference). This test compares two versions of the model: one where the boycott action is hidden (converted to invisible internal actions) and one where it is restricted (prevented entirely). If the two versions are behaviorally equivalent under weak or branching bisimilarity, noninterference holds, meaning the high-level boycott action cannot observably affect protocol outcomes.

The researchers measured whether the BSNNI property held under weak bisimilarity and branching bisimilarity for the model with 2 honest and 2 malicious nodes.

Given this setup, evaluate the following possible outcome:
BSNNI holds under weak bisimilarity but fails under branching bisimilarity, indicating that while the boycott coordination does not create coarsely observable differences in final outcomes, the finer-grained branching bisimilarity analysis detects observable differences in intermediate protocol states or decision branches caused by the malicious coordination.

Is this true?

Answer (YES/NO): NO